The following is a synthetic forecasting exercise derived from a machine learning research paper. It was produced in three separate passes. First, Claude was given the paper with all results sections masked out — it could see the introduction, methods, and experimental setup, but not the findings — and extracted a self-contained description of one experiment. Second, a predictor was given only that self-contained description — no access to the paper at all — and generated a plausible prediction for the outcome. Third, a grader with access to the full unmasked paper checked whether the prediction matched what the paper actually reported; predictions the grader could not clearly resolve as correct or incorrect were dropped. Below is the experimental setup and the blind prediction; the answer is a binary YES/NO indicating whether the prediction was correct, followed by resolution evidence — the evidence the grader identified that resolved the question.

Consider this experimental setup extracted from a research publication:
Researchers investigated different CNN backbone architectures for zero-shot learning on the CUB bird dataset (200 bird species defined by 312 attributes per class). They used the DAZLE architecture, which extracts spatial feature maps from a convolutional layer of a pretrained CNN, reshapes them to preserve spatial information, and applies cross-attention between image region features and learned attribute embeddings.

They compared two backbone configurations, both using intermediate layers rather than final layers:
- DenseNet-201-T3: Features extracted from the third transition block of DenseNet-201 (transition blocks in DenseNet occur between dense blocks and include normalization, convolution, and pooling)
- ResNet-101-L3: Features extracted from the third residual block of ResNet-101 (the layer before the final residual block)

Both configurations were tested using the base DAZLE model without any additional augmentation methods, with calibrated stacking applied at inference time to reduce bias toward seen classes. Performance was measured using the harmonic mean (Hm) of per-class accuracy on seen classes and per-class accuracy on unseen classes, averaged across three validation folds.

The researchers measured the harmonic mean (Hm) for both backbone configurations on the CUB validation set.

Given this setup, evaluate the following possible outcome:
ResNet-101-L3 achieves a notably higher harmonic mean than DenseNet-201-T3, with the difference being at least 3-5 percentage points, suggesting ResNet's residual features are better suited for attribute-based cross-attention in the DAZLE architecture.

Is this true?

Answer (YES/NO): NO